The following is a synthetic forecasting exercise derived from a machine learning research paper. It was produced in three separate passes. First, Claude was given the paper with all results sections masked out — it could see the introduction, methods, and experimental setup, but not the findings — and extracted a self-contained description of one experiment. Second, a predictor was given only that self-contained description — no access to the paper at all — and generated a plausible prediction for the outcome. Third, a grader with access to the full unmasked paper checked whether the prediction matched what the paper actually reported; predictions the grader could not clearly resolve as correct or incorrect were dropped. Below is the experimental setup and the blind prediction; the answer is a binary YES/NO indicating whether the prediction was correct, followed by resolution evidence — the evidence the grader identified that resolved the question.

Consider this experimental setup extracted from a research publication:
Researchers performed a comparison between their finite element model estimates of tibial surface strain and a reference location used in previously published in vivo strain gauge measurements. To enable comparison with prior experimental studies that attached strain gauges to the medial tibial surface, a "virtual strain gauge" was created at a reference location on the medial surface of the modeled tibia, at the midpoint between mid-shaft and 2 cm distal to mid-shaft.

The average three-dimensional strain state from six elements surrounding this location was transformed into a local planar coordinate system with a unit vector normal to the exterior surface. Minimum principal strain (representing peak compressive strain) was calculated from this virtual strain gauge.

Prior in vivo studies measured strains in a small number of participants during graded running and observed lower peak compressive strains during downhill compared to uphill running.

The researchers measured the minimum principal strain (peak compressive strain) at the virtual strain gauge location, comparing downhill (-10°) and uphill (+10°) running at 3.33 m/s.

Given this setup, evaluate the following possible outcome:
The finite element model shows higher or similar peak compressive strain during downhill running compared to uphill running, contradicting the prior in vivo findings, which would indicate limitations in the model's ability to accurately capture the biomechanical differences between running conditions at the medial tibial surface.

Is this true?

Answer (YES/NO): NO